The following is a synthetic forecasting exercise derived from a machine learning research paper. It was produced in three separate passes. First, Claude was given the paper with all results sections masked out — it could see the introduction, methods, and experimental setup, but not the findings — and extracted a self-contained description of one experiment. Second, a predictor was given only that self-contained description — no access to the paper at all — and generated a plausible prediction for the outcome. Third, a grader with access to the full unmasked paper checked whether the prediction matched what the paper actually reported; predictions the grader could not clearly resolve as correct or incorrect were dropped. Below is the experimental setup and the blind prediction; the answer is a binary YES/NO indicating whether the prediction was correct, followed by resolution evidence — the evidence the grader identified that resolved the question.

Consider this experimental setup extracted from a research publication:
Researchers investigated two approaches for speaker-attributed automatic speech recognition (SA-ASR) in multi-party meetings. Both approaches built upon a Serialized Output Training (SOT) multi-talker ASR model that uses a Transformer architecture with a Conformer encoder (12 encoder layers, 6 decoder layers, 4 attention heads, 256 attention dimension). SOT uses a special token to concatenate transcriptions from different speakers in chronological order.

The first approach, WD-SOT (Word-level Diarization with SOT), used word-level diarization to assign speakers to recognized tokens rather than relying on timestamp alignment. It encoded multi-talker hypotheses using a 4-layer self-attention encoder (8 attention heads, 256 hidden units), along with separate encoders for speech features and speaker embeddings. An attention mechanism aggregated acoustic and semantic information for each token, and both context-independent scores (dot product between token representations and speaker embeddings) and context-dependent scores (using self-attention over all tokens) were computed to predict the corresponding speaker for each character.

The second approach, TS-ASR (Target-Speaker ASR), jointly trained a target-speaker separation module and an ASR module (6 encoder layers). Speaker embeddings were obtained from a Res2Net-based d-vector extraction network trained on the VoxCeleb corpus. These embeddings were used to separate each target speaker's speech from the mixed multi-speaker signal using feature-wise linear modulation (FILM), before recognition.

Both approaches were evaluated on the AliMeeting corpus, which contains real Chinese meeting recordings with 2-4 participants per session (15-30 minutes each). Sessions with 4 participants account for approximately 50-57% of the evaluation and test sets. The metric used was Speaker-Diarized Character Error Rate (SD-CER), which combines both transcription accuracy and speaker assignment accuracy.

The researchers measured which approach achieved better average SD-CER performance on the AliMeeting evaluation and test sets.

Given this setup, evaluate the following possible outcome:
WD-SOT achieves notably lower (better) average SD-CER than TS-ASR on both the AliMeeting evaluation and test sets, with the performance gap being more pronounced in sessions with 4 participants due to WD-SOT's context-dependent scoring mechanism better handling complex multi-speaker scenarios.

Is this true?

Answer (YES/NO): NO